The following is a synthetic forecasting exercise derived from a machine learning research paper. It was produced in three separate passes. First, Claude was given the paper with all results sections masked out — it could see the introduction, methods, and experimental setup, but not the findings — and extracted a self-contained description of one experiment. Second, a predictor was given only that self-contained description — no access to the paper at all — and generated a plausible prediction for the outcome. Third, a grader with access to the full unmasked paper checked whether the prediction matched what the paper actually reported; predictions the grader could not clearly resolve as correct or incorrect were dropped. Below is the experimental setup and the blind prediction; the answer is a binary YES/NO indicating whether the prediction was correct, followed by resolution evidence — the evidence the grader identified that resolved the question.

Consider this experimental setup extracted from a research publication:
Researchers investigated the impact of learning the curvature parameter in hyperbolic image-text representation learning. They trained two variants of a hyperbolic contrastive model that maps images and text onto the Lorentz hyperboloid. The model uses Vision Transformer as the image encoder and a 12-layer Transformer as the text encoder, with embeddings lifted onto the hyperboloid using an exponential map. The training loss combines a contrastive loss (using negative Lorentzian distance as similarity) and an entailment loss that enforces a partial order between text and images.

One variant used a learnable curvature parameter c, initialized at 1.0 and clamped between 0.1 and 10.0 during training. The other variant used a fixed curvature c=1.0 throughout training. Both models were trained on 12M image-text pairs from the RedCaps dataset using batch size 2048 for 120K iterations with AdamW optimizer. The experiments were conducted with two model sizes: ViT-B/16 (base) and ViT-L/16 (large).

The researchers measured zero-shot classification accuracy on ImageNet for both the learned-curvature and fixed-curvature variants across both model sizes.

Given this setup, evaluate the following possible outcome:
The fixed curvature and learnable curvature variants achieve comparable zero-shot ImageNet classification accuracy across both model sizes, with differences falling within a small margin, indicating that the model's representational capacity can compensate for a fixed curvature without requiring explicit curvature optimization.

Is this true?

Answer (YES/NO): NO